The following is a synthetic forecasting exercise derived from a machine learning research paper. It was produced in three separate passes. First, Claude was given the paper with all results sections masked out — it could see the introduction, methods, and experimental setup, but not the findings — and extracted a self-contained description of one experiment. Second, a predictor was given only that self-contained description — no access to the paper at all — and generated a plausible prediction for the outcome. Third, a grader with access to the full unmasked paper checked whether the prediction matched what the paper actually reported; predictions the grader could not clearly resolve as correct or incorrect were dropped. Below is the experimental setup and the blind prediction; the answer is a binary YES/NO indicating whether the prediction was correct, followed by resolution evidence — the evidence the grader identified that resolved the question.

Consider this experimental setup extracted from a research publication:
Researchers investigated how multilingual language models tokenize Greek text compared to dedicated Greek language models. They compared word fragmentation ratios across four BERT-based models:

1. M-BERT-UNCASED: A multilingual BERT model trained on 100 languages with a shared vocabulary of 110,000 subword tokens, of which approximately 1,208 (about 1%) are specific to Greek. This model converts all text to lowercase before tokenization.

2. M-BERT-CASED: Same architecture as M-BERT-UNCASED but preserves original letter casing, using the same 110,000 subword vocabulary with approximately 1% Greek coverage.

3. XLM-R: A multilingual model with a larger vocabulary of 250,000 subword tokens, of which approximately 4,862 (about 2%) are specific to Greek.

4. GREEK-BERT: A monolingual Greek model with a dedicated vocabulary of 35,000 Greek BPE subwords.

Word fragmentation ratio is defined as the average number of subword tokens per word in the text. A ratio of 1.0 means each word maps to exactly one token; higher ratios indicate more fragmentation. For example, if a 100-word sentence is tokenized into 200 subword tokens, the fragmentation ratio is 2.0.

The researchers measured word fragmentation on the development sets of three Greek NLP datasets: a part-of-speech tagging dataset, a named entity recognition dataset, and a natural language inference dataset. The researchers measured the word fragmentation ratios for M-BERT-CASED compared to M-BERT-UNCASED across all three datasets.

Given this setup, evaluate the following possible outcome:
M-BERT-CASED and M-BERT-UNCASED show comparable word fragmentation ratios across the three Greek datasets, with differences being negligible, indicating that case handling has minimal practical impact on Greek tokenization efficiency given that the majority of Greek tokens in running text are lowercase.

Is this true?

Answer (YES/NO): NO